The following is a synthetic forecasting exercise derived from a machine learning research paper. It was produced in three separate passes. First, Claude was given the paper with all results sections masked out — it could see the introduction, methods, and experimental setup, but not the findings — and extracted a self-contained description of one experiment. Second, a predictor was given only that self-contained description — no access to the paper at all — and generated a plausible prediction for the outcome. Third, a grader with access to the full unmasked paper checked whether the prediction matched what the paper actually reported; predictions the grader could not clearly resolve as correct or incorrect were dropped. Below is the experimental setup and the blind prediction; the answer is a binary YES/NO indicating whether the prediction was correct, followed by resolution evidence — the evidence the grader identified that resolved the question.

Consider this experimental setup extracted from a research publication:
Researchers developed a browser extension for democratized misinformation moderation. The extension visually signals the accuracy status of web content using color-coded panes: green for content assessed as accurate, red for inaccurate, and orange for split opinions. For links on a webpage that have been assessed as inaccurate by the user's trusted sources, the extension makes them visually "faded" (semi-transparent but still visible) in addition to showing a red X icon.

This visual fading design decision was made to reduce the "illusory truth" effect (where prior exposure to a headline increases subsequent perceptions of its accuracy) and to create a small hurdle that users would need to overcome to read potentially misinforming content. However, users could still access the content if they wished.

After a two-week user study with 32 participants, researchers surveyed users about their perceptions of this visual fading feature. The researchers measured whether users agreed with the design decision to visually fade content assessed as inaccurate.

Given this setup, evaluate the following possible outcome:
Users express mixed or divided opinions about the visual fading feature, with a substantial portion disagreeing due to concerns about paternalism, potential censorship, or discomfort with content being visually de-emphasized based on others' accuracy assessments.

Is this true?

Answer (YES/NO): YES